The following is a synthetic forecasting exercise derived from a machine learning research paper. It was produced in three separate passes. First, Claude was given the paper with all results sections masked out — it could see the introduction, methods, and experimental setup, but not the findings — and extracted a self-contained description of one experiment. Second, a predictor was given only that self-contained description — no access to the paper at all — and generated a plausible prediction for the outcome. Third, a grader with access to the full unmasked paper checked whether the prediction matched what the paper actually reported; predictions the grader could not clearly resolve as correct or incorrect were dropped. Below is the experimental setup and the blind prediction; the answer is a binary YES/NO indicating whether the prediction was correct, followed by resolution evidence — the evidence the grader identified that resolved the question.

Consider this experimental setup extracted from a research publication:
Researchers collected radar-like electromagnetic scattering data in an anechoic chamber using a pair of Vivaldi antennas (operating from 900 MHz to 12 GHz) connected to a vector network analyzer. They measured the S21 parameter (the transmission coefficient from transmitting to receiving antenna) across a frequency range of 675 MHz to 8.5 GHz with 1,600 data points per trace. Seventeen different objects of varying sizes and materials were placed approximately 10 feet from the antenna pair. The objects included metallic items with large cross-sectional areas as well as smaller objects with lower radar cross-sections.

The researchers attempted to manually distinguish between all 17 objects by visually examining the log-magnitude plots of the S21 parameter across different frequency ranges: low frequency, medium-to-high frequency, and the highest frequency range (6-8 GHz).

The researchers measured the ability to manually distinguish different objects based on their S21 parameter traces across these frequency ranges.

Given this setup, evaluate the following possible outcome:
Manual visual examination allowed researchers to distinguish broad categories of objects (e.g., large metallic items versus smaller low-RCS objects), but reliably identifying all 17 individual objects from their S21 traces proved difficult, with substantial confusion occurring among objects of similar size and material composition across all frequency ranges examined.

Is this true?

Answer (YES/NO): YES